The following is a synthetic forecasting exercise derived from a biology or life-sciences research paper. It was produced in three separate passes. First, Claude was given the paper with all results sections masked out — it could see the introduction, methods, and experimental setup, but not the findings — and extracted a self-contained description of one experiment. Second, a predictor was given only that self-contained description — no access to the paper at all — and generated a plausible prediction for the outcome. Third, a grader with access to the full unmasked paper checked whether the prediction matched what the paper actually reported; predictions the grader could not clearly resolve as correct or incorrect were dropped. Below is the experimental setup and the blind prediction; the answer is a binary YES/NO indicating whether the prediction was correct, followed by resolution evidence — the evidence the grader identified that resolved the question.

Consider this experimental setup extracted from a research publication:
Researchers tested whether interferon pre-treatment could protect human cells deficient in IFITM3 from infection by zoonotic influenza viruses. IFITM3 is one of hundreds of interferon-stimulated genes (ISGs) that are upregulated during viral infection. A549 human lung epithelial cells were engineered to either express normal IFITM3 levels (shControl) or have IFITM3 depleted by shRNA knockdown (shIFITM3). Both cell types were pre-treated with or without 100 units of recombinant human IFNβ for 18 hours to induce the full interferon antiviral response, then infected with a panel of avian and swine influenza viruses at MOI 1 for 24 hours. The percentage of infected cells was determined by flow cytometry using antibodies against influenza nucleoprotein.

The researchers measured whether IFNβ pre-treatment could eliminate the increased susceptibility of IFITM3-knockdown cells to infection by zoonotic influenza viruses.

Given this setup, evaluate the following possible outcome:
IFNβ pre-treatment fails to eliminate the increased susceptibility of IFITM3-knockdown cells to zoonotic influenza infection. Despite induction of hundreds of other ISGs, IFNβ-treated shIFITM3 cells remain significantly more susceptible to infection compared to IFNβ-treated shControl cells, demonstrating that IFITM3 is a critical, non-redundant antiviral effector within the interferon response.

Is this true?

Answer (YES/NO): YES